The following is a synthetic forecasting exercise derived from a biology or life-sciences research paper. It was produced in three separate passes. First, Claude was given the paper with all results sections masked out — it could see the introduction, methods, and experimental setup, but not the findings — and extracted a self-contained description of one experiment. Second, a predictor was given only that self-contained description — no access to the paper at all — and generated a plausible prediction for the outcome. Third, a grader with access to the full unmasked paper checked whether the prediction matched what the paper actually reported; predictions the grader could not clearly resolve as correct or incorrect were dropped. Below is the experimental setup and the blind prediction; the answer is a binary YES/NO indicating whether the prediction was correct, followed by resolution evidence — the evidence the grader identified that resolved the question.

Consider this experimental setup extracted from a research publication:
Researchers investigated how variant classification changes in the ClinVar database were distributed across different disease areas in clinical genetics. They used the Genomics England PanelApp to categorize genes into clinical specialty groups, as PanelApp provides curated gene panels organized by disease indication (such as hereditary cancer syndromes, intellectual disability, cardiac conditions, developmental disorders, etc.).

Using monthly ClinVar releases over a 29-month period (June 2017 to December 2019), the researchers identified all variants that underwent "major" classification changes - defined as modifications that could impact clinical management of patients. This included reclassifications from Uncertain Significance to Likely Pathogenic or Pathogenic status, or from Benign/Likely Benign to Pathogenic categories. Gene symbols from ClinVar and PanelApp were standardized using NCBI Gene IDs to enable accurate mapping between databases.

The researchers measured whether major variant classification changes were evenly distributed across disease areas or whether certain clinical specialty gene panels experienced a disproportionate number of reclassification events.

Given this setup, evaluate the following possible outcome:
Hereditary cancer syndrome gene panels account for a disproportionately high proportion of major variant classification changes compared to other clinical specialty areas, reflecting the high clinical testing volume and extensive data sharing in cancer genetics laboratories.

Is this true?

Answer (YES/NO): YES